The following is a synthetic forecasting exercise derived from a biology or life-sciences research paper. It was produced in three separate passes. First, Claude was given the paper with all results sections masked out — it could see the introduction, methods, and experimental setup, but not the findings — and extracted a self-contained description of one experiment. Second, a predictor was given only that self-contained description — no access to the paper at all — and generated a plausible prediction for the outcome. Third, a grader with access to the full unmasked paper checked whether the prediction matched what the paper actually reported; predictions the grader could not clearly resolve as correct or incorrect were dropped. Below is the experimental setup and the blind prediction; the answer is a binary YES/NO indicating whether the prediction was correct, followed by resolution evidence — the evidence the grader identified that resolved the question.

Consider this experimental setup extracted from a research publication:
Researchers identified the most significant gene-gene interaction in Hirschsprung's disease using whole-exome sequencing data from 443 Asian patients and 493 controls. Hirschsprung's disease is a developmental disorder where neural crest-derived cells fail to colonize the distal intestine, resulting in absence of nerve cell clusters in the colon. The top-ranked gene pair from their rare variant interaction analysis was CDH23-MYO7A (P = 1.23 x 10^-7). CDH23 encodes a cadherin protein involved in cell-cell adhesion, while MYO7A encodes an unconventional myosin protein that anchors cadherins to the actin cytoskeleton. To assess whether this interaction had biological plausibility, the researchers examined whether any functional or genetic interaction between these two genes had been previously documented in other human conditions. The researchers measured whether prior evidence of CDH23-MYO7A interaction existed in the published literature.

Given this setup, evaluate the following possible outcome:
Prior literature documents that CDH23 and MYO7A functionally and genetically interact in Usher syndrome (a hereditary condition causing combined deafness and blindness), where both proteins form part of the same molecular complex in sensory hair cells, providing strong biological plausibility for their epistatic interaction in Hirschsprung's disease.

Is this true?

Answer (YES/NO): YES